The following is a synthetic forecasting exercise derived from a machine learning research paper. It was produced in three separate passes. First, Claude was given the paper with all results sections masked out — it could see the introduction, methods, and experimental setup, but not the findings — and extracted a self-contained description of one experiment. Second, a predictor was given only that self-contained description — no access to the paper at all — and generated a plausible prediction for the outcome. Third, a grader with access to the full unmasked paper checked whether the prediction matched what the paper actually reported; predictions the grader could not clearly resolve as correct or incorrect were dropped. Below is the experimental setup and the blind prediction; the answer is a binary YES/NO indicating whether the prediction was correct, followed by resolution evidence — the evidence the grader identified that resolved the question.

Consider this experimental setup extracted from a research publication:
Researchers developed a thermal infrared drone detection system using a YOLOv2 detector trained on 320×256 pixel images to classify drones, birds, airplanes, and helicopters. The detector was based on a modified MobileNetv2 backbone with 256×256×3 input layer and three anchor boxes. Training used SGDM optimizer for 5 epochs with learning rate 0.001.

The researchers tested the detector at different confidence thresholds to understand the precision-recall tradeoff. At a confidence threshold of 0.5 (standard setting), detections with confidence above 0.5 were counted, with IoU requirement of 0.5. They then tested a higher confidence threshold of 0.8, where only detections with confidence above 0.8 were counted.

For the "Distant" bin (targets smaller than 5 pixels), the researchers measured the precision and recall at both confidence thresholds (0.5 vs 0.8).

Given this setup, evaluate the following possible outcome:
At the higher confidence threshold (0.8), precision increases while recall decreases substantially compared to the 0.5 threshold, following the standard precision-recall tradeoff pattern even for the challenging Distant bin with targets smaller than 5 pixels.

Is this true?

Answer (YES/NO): YES